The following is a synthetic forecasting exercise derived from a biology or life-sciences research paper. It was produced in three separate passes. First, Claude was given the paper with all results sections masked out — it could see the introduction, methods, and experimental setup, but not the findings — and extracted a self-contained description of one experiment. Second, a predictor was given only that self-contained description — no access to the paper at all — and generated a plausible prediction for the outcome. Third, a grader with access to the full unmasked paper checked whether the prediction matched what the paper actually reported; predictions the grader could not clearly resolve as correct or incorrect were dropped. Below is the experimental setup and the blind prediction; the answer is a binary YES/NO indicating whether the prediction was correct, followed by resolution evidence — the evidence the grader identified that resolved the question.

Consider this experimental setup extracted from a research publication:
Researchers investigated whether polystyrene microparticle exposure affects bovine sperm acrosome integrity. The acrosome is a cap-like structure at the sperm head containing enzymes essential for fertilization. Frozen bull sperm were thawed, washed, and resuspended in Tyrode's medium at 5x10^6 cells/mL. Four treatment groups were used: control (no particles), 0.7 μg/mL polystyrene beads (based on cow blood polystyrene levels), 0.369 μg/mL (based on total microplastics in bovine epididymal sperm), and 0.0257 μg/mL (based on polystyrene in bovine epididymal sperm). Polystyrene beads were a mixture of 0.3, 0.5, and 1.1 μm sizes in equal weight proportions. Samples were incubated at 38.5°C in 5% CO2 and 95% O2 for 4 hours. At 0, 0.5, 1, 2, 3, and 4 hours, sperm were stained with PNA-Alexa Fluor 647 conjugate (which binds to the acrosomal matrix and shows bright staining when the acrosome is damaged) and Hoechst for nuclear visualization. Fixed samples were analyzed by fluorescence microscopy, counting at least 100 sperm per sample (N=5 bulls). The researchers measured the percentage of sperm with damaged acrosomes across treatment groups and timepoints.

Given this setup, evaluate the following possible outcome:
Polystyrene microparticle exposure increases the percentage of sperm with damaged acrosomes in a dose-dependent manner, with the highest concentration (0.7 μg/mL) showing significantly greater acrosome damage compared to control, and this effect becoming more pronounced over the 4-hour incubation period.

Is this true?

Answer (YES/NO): NO